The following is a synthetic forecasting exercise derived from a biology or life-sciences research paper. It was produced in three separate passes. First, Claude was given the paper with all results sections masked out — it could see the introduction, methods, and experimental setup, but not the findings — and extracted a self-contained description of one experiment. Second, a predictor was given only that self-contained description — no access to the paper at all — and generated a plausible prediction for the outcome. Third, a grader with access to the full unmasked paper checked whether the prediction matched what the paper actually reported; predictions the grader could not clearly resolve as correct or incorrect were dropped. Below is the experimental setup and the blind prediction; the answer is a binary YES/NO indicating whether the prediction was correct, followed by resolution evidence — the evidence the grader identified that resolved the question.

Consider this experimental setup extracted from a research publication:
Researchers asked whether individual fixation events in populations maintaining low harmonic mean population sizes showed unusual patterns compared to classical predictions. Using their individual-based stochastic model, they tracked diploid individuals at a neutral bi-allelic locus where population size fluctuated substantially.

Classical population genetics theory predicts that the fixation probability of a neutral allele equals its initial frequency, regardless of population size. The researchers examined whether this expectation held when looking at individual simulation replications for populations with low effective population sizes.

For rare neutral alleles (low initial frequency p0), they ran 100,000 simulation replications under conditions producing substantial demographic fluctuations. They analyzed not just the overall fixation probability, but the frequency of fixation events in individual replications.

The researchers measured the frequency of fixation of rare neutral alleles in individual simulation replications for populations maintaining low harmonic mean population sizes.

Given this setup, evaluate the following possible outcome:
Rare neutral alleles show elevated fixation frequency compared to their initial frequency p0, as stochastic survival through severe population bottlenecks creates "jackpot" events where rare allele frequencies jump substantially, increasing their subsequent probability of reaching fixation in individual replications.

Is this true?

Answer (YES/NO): YES